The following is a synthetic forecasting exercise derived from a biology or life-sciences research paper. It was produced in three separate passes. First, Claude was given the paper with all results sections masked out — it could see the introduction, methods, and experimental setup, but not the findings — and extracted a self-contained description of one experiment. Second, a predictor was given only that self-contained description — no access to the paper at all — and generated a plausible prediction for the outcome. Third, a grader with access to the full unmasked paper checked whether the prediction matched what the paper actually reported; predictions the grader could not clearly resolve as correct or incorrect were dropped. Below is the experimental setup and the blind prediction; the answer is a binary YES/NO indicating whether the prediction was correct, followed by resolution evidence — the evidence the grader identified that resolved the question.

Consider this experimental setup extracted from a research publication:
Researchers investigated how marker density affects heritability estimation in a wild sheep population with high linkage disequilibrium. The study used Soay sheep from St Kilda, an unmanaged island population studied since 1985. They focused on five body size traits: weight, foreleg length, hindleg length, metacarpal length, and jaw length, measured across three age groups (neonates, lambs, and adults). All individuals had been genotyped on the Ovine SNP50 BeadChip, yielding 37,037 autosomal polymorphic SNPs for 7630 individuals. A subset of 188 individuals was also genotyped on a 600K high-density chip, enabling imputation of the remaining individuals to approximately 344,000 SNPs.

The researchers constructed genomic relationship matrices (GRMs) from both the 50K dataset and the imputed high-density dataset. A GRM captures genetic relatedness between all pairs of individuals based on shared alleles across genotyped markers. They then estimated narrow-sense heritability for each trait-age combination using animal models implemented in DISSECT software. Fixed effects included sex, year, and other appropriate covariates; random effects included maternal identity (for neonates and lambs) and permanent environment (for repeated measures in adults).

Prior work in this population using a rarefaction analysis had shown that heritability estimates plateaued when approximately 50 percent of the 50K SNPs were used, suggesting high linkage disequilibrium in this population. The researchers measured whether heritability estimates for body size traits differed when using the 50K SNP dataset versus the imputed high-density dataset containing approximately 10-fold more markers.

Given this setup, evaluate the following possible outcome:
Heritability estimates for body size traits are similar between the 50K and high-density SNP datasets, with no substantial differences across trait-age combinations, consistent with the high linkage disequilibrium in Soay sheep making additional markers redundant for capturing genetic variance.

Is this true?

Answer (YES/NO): YES